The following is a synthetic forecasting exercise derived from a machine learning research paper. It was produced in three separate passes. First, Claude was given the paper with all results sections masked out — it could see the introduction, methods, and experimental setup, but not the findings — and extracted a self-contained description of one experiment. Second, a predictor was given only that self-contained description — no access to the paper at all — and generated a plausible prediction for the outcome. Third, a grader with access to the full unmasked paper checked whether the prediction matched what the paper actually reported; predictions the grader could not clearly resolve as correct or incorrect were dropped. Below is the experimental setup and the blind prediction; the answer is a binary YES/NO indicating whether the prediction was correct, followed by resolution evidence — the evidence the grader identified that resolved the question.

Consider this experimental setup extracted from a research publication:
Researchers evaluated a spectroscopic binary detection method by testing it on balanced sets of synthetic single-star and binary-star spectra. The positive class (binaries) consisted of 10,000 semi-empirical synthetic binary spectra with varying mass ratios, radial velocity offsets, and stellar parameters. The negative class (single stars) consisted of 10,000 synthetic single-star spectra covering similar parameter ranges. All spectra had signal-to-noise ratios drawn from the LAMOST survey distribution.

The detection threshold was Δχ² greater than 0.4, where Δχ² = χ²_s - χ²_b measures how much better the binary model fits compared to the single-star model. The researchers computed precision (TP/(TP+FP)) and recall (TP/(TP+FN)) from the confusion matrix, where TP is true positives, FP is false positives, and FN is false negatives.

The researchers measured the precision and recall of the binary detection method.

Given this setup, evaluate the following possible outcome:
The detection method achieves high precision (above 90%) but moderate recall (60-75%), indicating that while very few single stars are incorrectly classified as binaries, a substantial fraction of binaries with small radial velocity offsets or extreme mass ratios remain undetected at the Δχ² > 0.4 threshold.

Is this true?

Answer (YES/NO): NO